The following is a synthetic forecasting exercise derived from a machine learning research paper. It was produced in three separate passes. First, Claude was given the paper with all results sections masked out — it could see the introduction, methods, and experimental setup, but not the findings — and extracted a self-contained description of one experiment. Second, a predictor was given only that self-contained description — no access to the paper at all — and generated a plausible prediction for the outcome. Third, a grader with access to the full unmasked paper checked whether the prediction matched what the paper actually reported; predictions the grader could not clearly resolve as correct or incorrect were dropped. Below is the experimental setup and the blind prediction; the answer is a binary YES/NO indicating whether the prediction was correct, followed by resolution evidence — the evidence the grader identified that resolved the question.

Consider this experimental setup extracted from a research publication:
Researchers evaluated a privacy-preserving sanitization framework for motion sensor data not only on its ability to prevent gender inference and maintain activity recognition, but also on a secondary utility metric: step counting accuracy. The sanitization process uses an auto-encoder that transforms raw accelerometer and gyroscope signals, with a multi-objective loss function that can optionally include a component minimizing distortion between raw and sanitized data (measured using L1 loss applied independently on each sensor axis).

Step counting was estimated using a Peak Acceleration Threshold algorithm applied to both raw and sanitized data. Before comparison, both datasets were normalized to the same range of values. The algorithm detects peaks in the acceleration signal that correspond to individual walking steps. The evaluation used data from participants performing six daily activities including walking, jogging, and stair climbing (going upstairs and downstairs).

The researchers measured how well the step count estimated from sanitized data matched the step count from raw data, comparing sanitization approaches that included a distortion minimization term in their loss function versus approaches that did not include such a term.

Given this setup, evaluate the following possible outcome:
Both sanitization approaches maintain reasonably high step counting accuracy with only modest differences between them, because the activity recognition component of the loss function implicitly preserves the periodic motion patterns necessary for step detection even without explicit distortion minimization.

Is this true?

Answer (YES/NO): NO